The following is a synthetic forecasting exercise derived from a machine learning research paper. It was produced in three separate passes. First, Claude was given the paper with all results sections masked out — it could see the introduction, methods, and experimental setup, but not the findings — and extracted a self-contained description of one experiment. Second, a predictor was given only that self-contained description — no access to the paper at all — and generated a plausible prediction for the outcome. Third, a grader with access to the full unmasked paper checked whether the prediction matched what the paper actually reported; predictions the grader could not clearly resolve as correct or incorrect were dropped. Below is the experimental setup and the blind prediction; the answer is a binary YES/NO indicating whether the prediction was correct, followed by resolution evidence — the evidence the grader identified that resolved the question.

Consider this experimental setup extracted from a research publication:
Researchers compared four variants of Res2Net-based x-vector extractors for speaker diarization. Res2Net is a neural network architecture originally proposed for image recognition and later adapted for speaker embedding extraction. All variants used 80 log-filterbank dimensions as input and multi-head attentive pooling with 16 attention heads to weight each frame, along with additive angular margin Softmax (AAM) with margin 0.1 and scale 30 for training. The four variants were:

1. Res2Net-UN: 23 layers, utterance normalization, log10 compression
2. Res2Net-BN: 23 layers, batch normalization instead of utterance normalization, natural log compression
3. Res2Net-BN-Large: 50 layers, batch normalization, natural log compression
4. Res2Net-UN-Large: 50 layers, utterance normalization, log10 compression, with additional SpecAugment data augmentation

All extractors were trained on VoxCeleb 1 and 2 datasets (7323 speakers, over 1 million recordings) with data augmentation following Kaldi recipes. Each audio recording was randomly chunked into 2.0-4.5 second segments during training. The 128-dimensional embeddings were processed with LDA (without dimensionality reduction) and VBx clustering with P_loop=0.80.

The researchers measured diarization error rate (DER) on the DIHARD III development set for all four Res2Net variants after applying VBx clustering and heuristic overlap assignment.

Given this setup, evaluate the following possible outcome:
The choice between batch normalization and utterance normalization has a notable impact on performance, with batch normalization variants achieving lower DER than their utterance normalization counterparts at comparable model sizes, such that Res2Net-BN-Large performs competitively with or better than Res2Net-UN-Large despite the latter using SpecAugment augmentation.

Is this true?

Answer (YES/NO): NO